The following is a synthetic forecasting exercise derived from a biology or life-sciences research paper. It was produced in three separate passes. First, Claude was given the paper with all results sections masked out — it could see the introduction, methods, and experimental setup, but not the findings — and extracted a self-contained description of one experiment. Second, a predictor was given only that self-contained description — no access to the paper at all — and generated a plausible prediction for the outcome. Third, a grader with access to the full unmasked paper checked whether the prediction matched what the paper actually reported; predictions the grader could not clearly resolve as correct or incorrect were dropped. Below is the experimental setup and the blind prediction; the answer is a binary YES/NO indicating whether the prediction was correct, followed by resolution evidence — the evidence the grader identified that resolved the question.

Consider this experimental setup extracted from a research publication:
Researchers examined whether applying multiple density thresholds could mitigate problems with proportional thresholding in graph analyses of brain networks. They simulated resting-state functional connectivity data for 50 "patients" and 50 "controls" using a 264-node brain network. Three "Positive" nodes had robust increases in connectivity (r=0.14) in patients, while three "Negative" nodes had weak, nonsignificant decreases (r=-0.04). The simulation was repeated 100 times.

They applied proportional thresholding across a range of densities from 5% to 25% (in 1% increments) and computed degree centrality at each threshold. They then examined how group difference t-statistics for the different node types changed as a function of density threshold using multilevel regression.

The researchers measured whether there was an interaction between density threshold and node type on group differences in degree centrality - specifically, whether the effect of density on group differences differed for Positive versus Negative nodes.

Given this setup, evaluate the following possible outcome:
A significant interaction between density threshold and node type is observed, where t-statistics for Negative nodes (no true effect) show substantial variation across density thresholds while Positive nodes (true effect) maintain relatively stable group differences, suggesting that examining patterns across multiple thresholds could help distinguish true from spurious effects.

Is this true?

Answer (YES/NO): NO